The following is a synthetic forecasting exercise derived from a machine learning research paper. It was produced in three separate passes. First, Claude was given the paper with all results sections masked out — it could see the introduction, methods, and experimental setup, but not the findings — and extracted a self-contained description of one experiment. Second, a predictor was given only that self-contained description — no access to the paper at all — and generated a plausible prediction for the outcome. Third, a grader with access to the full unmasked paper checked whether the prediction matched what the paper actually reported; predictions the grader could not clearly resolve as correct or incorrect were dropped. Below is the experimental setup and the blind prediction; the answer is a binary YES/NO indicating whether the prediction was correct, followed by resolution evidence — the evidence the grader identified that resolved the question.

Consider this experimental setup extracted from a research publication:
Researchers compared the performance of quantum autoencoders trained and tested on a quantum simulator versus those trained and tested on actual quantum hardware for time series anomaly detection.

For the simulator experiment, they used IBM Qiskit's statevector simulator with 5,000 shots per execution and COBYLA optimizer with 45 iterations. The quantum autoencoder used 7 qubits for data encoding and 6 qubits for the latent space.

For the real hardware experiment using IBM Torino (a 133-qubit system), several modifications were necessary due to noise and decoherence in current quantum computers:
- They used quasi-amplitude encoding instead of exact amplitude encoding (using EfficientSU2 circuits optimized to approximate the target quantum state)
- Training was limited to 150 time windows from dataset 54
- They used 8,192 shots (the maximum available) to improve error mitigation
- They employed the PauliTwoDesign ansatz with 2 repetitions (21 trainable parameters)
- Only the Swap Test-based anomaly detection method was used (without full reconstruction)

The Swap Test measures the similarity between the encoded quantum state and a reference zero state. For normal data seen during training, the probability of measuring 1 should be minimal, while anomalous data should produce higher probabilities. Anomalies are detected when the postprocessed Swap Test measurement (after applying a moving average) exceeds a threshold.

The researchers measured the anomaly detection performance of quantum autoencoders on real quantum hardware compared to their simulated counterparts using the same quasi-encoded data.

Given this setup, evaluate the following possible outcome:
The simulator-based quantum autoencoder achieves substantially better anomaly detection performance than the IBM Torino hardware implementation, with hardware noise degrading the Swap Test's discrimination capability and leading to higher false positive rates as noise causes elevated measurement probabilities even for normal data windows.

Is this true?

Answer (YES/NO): NO